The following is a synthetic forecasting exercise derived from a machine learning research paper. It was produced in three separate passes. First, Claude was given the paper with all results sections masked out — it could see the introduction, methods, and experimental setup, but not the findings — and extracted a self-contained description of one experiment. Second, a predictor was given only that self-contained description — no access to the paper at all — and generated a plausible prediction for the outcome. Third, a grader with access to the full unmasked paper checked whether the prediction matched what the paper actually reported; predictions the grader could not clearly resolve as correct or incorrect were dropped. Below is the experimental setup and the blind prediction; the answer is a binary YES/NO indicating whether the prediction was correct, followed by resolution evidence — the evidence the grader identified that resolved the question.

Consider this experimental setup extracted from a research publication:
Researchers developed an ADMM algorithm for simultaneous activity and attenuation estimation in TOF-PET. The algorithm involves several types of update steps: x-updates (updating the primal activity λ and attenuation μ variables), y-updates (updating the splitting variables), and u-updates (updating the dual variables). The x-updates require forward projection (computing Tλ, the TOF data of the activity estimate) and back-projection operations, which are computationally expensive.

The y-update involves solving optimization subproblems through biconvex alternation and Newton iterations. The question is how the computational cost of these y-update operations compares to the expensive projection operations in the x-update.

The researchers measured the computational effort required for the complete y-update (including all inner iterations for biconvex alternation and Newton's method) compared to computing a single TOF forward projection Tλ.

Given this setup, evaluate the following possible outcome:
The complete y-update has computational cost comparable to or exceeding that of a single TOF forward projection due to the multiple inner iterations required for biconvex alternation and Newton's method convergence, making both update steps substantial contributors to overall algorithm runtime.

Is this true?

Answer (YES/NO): NO